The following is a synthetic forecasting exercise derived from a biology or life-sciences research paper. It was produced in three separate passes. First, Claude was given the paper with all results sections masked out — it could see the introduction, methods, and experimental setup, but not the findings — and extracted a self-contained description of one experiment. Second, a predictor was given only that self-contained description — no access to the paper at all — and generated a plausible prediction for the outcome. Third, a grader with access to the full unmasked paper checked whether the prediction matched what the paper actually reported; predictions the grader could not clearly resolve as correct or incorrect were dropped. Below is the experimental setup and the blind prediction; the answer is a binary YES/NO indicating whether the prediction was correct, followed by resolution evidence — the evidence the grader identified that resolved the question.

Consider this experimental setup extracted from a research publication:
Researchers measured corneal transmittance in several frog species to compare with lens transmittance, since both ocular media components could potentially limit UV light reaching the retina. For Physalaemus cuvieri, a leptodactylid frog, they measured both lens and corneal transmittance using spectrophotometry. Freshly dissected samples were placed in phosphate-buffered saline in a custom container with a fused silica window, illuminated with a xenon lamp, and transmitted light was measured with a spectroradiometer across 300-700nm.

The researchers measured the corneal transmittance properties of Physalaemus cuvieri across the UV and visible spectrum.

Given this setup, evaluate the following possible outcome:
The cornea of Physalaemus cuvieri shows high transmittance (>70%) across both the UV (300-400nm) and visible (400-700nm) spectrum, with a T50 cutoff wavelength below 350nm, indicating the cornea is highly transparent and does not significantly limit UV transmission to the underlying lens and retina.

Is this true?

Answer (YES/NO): YES